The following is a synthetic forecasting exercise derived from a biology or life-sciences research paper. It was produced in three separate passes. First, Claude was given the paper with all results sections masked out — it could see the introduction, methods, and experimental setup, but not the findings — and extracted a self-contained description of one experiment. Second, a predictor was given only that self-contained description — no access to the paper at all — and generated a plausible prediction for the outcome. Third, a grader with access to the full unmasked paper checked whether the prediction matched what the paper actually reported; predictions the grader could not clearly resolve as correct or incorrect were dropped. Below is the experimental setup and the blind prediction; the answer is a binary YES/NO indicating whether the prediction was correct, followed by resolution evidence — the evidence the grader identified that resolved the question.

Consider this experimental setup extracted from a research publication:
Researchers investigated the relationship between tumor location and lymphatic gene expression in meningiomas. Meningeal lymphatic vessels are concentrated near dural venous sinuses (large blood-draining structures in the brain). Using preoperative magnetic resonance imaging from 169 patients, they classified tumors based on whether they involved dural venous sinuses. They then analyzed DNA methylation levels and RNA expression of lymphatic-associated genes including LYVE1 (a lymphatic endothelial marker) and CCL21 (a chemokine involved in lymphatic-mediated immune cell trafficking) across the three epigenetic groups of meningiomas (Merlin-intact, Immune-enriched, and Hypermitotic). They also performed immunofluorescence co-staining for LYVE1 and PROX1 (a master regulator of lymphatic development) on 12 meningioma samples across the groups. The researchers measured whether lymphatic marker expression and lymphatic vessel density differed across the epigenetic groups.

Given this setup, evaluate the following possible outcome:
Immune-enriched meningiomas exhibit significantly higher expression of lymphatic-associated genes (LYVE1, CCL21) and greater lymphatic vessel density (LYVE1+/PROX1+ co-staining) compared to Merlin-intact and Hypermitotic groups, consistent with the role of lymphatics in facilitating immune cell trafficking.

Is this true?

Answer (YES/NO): YES